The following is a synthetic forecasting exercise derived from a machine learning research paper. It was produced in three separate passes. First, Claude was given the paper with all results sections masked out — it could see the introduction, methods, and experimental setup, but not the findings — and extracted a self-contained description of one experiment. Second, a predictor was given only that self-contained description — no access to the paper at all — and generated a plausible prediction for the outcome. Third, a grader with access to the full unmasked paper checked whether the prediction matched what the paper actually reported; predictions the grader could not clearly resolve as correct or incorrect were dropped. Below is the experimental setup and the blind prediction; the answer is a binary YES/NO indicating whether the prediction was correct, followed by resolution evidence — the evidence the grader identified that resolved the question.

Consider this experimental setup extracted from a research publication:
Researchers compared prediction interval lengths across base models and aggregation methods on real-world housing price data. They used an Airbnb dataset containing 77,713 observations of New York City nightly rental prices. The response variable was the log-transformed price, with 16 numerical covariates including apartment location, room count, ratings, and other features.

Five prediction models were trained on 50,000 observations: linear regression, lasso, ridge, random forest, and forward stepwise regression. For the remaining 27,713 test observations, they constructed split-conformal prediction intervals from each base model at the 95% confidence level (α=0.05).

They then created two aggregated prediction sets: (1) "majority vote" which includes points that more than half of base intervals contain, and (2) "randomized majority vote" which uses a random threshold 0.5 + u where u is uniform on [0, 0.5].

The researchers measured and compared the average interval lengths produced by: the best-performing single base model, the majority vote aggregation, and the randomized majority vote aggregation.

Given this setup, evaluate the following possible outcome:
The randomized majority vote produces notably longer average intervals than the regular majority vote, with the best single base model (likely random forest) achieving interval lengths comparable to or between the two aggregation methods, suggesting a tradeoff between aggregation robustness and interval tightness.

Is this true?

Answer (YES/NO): NO